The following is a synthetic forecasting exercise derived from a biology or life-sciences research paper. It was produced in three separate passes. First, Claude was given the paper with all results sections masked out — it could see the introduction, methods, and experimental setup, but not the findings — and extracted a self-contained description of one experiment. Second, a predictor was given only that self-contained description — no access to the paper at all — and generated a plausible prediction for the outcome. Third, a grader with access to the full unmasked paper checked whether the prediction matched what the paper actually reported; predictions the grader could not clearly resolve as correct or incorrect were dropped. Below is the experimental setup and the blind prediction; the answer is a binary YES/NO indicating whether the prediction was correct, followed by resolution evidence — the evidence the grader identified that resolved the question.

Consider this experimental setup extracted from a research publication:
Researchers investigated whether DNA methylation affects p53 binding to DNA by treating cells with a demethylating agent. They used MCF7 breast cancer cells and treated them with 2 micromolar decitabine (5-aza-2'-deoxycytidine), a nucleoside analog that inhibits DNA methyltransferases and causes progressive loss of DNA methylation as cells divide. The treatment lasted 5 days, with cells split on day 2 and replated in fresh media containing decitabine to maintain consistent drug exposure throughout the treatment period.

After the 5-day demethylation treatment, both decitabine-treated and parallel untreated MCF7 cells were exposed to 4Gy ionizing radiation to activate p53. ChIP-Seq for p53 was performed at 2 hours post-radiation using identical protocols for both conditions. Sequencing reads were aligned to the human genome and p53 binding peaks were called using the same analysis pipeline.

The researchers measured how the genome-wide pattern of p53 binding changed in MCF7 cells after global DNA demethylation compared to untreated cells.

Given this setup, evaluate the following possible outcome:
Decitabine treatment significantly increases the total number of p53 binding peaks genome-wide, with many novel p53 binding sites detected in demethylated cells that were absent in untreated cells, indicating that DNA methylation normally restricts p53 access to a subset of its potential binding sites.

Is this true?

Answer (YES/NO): NO